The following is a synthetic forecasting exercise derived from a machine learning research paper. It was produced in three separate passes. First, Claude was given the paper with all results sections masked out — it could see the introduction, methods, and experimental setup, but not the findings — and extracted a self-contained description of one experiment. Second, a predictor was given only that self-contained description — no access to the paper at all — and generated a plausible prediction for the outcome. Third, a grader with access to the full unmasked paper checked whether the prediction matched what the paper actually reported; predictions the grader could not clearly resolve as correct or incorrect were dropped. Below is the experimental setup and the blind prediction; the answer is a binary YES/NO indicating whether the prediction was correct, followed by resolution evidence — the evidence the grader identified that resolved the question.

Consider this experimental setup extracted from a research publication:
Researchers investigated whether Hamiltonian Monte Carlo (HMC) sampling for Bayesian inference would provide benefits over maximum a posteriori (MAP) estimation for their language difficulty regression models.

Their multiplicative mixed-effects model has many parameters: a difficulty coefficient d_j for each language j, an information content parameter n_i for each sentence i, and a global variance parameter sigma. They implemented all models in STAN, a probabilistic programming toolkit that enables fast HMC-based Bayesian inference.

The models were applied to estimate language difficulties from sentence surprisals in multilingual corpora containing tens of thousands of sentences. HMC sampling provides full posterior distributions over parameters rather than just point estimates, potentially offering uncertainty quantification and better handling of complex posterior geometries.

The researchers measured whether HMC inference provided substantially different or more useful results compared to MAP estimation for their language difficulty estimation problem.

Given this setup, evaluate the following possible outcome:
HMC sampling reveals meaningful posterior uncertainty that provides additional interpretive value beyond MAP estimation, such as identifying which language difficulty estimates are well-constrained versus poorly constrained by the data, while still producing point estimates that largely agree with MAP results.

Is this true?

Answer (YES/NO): NO